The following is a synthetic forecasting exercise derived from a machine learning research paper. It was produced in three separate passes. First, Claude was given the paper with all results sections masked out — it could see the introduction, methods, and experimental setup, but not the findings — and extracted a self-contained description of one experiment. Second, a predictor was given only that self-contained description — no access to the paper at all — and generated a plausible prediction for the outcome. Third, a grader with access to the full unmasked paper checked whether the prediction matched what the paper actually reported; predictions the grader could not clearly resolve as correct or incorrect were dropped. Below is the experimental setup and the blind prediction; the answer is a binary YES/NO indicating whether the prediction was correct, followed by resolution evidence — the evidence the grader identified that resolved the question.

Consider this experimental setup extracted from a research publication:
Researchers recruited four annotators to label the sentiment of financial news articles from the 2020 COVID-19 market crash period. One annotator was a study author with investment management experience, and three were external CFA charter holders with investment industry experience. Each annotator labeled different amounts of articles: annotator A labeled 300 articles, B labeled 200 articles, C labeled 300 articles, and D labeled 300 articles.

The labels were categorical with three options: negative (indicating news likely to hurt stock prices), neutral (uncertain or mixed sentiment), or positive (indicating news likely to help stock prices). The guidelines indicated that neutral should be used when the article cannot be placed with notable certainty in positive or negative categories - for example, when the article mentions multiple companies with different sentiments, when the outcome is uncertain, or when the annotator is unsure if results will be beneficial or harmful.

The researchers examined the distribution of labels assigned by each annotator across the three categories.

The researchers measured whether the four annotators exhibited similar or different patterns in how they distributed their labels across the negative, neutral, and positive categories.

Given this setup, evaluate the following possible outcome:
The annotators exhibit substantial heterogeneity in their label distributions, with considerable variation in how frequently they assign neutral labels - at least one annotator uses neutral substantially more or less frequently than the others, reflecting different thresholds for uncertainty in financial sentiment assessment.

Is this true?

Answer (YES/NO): YES